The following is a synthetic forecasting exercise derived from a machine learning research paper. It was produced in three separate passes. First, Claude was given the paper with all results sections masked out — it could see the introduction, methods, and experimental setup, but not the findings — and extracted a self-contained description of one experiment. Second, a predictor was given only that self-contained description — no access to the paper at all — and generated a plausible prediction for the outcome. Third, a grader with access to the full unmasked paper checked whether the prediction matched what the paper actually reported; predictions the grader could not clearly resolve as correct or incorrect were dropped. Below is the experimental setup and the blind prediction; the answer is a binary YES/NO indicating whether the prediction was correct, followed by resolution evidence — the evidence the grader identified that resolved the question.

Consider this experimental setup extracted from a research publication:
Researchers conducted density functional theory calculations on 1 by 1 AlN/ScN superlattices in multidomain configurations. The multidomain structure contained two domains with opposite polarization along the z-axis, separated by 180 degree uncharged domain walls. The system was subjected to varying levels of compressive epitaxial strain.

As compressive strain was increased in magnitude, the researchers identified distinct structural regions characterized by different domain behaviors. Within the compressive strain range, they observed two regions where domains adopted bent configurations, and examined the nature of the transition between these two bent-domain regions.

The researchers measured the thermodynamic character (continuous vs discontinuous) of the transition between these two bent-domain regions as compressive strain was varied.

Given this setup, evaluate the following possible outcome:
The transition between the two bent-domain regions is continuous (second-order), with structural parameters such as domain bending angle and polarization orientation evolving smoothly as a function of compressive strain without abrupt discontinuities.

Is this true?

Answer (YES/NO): NO